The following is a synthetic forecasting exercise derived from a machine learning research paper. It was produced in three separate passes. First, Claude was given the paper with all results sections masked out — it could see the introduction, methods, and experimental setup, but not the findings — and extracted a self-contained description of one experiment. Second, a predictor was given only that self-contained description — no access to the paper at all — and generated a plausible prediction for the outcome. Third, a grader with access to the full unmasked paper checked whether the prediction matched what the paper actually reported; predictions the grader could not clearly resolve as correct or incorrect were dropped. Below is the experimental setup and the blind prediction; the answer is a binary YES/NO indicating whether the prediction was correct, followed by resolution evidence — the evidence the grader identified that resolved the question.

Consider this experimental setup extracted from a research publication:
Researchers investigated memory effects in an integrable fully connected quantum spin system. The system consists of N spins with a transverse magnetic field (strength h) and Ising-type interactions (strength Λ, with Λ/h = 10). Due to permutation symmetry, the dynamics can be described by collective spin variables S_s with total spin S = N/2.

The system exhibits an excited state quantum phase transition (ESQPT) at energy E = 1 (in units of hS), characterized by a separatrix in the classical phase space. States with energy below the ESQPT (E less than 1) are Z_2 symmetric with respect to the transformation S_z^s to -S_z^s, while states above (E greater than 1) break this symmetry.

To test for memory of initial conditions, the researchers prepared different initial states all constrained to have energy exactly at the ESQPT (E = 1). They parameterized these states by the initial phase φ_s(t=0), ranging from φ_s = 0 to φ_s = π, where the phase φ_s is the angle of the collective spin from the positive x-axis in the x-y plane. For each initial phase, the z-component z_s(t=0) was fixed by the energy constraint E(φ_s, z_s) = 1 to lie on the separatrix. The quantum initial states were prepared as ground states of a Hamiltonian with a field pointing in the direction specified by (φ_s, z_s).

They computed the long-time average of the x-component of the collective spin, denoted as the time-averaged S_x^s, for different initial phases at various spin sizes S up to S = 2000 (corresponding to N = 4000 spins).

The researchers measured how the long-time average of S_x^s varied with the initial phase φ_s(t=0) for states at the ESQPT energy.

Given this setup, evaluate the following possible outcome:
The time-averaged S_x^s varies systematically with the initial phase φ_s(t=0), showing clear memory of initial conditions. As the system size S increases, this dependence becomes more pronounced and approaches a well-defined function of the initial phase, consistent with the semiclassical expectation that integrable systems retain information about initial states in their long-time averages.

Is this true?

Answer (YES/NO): NO